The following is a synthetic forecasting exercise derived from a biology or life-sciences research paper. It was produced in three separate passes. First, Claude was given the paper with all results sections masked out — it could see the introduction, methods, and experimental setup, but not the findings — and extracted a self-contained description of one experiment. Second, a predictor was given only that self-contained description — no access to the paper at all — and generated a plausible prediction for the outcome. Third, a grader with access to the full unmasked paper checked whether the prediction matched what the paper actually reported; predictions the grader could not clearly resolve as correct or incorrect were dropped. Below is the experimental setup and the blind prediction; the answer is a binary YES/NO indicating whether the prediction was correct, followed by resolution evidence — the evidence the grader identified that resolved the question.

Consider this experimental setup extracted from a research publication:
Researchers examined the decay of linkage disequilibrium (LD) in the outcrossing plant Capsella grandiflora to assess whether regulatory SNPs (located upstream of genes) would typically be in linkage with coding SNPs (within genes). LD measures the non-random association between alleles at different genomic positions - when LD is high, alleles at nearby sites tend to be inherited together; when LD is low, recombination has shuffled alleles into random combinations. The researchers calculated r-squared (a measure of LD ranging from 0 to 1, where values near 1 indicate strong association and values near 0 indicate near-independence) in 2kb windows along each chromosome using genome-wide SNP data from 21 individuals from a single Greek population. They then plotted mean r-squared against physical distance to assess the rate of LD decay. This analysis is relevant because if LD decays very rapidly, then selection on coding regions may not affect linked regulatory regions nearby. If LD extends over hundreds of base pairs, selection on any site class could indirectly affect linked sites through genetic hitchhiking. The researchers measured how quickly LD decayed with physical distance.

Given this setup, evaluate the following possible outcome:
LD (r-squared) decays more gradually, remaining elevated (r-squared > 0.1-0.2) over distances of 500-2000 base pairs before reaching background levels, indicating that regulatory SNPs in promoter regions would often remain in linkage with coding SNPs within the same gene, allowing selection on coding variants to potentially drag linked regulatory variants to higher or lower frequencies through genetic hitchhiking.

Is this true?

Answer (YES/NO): NO